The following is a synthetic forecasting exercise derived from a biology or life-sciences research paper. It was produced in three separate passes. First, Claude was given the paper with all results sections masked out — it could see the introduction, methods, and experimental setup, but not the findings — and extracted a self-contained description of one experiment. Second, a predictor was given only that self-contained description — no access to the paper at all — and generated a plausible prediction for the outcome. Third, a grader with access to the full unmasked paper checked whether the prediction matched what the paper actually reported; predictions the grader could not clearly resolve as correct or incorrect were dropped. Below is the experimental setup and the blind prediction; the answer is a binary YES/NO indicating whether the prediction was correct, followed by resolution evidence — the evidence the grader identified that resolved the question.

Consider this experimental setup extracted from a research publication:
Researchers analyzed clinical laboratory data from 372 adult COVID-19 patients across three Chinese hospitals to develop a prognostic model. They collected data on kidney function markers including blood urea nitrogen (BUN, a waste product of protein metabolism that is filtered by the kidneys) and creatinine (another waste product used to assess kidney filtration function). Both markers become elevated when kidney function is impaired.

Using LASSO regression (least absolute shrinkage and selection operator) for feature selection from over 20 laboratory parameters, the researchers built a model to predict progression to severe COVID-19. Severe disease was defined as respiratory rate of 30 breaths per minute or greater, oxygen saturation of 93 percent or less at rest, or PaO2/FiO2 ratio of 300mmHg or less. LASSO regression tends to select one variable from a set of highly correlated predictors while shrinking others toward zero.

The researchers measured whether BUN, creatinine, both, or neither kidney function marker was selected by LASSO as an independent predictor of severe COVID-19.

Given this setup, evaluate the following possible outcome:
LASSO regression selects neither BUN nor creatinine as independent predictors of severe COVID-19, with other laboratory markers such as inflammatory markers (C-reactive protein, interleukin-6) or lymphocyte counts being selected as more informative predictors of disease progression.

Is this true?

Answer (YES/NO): NO